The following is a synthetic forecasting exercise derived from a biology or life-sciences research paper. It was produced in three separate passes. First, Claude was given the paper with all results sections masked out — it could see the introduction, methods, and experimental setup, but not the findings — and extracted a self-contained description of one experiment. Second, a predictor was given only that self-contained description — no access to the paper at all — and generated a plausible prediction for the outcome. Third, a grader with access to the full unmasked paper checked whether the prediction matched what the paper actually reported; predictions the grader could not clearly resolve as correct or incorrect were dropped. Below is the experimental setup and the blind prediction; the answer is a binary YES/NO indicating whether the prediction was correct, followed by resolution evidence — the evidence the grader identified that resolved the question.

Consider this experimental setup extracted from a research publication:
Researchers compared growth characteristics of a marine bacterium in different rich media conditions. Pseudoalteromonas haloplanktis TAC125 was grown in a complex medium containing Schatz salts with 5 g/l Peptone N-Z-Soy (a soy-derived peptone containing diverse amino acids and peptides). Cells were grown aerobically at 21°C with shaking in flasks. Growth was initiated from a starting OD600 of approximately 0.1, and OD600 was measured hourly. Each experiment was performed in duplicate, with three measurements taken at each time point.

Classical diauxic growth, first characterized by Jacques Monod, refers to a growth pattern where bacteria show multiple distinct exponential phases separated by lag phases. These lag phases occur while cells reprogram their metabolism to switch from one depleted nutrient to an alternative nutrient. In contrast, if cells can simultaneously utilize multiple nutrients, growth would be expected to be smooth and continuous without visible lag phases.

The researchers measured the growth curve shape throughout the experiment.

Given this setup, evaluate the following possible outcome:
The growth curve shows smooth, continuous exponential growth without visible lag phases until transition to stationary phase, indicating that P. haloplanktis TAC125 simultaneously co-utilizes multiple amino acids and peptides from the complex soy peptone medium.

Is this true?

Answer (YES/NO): NO